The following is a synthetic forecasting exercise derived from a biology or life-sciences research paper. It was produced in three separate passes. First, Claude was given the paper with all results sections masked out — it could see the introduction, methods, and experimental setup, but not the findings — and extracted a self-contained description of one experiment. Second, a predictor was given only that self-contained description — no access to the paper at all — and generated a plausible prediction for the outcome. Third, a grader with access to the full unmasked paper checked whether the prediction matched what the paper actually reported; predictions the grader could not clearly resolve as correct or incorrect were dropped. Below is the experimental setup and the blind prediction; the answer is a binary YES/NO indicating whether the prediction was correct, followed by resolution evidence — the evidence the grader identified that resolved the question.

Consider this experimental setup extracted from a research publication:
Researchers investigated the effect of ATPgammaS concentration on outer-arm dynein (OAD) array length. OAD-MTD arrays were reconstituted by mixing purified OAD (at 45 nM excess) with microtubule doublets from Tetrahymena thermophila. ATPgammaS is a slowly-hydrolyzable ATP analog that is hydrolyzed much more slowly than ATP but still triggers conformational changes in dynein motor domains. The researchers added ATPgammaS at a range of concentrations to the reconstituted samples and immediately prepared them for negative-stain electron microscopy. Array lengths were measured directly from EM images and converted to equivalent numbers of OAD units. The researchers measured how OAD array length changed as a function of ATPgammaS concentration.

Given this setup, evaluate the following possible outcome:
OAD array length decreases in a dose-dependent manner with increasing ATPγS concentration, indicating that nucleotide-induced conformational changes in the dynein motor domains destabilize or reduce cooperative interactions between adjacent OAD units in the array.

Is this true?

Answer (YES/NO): YES